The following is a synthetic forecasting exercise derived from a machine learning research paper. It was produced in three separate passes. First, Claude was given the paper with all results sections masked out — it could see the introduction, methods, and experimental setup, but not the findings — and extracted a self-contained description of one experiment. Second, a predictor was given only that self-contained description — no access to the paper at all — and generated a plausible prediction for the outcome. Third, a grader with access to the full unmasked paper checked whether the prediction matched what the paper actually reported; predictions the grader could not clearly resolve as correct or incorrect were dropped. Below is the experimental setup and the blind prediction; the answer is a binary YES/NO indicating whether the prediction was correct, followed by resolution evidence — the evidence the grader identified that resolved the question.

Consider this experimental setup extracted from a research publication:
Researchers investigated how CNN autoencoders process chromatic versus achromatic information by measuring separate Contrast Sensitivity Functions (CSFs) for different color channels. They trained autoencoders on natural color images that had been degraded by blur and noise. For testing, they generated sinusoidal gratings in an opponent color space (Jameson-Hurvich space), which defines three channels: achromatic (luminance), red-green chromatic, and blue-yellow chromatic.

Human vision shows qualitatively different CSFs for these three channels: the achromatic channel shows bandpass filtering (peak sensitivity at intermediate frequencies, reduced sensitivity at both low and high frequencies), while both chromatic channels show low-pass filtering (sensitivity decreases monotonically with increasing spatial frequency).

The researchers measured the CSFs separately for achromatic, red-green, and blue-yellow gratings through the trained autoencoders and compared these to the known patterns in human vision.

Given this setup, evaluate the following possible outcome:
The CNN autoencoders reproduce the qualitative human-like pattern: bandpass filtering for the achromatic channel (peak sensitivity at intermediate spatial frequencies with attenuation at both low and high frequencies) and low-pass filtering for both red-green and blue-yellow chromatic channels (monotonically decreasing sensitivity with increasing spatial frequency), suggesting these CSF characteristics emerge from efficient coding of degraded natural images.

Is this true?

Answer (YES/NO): NO